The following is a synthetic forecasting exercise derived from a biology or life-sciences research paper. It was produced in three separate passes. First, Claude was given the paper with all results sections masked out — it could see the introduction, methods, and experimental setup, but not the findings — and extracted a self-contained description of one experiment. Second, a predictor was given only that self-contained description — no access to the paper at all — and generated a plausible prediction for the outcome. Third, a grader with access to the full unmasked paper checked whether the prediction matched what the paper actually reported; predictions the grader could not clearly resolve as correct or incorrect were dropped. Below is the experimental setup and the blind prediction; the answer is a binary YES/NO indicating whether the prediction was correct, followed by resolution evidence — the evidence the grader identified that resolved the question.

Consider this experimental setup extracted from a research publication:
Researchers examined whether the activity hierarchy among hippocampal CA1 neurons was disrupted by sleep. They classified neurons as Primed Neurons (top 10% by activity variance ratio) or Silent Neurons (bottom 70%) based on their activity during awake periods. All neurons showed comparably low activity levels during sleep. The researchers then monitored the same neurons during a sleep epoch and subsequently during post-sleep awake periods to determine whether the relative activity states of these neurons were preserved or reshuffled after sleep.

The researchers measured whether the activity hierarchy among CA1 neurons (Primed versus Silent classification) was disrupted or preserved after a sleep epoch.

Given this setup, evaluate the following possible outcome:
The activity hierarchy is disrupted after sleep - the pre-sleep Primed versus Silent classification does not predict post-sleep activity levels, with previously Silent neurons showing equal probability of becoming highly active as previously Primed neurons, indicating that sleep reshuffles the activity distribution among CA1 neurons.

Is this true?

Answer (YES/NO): NO